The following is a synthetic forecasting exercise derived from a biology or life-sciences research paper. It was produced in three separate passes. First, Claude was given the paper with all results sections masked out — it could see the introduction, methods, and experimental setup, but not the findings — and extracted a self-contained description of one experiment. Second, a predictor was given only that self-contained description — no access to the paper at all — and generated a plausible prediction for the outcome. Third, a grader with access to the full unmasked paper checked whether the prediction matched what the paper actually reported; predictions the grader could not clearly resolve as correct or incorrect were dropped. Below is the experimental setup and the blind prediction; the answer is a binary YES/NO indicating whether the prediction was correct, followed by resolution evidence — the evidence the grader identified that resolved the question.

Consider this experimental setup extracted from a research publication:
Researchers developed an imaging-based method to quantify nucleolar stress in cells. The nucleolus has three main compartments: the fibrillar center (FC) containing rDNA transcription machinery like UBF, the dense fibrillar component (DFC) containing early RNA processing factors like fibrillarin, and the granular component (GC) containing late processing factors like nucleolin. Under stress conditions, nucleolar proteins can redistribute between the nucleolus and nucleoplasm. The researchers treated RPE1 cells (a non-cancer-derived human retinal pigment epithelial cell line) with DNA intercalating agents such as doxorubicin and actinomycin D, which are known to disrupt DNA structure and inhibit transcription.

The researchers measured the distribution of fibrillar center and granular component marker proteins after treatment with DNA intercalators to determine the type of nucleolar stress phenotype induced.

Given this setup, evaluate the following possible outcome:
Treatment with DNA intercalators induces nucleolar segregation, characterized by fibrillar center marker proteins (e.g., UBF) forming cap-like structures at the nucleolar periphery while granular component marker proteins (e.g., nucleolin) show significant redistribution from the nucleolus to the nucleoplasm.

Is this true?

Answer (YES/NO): YES